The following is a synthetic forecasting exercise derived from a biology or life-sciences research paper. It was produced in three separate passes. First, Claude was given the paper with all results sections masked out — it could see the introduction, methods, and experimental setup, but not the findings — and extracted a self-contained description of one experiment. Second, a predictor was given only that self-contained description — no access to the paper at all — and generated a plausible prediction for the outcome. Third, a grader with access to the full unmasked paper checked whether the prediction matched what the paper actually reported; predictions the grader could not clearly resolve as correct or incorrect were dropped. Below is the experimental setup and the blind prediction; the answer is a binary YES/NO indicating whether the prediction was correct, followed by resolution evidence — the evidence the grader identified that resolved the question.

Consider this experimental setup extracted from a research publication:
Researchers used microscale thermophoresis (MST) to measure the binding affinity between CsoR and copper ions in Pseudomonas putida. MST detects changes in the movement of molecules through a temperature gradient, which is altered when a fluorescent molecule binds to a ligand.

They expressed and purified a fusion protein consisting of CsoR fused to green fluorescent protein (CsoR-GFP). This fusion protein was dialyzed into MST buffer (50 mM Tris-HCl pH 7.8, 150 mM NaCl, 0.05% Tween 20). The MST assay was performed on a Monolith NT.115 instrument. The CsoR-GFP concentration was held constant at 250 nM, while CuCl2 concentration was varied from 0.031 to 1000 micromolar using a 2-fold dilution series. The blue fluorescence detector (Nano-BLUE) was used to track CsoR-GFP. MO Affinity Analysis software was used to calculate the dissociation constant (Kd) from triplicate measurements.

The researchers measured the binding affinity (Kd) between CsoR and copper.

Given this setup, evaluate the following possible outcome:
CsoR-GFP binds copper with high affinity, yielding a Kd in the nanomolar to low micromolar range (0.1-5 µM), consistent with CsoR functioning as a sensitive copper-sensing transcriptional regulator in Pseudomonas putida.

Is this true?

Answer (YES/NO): NO